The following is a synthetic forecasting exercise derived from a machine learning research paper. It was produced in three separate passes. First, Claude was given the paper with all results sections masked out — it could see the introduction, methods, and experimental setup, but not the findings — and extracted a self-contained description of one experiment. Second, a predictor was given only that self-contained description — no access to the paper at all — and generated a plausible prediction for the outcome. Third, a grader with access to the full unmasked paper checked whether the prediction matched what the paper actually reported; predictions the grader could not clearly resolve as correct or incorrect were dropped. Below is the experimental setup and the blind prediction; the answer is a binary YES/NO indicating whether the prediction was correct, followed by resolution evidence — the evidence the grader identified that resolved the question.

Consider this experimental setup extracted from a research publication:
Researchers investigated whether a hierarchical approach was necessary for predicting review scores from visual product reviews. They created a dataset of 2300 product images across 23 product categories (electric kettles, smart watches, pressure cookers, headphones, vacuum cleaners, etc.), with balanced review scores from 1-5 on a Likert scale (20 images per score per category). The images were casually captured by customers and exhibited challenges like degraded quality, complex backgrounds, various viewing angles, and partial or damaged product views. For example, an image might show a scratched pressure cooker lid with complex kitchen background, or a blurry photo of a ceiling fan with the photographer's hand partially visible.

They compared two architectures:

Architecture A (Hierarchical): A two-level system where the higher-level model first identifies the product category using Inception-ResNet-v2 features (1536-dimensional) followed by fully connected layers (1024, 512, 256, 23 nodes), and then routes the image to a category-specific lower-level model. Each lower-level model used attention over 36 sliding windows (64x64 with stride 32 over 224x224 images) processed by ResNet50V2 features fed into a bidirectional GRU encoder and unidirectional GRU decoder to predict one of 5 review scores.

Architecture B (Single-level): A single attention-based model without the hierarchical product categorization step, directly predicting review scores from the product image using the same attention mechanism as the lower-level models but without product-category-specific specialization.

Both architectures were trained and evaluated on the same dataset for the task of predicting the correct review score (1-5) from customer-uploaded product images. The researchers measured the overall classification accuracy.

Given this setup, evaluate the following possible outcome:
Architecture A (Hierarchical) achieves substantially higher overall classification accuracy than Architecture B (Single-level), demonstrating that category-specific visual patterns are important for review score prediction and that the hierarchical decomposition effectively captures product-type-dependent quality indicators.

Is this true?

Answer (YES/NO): YES